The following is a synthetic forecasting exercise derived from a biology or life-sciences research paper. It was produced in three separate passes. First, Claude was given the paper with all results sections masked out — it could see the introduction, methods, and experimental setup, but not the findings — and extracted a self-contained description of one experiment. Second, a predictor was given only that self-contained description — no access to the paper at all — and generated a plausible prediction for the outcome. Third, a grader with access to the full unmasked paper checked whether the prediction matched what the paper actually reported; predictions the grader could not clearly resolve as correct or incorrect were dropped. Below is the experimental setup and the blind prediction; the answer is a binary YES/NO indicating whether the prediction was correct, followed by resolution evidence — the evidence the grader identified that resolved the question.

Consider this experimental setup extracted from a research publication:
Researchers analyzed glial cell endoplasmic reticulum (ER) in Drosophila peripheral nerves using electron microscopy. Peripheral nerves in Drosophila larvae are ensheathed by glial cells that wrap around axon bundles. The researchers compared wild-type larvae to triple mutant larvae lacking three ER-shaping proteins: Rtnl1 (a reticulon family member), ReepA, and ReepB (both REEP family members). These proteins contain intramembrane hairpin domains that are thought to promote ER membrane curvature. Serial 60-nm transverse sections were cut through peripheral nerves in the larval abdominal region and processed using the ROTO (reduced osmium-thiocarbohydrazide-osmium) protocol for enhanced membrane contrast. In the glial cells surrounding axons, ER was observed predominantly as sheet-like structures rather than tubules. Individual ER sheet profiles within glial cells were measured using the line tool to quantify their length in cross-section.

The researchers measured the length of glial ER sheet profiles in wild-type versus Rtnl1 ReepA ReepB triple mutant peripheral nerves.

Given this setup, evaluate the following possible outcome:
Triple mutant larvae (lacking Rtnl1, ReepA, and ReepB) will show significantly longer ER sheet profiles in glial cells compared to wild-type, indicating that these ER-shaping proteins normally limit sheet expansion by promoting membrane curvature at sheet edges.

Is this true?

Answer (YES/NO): YES